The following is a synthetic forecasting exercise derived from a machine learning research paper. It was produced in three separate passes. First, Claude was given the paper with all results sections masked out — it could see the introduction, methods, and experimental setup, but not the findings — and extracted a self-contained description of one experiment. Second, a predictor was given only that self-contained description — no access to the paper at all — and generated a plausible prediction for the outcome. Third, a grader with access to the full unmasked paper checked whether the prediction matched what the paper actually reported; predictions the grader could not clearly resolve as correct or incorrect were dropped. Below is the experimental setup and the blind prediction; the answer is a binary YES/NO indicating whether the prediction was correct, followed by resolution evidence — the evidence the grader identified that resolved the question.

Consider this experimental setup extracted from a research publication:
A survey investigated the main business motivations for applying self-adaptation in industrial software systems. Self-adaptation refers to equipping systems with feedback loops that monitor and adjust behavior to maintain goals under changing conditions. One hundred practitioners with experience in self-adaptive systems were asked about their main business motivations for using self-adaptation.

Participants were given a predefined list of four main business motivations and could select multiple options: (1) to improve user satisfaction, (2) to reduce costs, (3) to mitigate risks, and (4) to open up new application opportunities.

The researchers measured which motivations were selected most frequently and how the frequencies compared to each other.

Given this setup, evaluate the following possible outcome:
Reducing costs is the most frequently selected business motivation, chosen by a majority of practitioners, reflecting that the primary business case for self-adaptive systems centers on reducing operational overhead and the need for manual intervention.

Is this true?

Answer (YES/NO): NO